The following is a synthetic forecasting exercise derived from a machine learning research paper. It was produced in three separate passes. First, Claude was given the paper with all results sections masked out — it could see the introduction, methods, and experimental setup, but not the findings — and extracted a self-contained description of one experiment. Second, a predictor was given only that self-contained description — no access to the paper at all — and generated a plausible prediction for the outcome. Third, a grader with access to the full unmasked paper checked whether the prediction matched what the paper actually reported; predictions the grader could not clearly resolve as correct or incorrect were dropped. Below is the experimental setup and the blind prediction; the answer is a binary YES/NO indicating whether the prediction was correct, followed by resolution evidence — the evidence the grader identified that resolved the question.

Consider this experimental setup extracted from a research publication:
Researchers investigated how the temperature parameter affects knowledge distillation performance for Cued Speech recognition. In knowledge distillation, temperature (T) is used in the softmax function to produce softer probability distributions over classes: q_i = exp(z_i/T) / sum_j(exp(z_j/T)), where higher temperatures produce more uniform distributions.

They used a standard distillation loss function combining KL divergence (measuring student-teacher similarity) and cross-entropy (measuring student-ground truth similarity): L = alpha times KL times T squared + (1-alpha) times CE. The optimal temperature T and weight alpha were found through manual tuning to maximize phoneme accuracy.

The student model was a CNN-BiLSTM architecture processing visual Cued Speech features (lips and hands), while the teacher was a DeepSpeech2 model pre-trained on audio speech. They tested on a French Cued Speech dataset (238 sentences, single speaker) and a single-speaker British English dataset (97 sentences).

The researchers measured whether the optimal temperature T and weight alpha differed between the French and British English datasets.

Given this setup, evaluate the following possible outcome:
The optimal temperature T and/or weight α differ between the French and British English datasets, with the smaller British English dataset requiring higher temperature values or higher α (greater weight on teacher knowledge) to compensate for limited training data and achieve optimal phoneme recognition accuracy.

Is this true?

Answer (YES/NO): YES